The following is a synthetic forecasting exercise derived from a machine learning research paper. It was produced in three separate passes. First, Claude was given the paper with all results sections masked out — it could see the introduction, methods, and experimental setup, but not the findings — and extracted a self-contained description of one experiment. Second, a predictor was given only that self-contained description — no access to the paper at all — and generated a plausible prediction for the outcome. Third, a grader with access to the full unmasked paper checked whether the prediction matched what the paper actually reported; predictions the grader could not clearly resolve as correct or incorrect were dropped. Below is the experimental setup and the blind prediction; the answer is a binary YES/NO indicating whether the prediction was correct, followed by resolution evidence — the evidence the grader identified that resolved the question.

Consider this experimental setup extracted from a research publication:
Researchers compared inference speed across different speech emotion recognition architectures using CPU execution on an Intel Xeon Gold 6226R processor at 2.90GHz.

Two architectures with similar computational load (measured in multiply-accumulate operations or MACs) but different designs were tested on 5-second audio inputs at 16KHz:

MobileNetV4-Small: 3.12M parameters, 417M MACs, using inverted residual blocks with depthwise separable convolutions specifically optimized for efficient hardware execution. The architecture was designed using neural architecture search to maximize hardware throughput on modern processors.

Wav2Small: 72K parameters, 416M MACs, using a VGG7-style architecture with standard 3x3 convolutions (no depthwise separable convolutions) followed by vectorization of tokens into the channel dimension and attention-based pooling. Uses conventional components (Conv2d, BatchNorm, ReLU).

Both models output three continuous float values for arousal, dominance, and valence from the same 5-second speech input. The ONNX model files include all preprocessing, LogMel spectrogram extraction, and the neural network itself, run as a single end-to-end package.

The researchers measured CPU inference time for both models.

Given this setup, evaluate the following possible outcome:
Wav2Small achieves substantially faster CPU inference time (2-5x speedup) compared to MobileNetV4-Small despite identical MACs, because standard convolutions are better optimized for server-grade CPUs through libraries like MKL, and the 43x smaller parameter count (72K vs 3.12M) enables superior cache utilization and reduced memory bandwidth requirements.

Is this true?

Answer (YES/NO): NO